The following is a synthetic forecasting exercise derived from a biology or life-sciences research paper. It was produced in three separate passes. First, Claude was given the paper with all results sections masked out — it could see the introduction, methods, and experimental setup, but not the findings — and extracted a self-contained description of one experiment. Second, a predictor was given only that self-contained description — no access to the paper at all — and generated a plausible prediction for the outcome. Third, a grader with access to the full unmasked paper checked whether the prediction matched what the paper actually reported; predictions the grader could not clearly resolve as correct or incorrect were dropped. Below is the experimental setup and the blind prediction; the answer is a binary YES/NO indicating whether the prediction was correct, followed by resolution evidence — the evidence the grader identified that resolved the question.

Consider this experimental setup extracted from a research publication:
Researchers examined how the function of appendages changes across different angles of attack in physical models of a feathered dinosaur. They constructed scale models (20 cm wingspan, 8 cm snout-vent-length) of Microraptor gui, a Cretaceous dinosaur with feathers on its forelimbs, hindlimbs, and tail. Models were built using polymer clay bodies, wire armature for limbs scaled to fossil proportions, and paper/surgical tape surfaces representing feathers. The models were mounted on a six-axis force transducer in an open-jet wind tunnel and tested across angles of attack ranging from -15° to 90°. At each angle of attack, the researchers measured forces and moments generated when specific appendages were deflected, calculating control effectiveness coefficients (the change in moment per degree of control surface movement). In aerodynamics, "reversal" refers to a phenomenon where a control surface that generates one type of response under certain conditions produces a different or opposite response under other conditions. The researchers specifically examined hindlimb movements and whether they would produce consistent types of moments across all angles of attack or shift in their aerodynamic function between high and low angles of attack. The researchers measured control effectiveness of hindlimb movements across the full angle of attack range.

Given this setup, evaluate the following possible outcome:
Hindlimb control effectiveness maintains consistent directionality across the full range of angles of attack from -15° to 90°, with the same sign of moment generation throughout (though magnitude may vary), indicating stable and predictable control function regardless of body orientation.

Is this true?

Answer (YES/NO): NO